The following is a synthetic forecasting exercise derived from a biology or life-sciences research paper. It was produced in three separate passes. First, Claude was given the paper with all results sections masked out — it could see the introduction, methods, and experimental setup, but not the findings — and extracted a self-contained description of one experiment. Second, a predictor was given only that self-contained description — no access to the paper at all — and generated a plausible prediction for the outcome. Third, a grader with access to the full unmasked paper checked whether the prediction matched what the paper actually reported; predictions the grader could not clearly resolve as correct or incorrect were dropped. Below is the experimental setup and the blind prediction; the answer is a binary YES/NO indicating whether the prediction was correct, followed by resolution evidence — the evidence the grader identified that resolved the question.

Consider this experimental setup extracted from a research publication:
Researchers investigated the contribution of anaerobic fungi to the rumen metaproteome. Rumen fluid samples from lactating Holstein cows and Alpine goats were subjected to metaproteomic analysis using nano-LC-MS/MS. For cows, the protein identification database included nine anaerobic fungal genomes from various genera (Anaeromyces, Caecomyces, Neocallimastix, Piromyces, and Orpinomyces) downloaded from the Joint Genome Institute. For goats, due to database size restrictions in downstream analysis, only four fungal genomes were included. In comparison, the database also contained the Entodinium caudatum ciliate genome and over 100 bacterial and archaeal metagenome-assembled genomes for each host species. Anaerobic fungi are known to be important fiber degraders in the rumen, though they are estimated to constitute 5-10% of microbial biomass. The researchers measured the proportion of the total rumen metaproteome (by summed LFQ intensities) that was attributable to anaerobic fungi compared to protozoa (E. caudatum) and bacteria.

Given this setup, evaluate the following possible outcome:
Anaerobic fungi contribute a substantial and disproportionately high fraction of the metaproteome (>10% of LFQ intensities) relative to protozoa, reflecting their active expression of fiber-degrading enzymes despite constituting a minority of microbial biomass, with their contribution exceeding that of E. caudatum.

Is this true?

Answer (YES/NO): NO